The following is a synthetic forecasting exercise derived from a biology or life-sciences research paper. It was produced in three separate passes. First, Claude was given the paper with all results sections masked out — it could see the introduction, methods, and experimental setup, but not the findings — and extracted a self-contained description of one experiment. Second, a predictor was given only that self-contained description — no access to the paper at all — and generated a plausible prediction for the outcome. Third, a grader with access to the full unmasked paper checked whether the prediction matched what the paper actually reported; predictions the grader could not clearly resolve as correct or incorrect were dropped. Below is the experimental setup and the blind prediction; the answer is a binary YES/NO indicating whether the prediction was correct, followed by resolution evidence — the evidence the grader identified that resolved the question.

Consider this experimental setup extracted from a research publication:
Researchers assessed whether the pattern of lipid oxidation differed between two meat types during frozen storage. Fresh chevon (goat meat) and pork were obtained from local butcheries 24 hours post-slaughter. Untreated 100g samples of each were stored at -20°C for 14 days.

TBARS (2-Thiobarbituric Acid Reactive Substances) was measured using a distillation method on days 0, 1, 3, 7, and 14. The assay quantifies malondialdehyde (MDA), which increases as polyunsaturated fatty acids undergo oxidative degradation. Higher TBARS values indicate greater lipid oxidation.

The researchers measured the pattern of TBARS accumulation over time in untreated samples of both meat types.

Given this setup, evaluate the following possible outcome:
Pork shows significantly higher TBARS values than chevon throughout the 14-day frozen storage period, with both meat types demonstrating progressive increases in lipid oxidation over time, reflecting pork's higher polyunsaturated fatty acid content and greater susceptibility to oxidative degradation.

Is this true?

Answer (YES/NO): NO